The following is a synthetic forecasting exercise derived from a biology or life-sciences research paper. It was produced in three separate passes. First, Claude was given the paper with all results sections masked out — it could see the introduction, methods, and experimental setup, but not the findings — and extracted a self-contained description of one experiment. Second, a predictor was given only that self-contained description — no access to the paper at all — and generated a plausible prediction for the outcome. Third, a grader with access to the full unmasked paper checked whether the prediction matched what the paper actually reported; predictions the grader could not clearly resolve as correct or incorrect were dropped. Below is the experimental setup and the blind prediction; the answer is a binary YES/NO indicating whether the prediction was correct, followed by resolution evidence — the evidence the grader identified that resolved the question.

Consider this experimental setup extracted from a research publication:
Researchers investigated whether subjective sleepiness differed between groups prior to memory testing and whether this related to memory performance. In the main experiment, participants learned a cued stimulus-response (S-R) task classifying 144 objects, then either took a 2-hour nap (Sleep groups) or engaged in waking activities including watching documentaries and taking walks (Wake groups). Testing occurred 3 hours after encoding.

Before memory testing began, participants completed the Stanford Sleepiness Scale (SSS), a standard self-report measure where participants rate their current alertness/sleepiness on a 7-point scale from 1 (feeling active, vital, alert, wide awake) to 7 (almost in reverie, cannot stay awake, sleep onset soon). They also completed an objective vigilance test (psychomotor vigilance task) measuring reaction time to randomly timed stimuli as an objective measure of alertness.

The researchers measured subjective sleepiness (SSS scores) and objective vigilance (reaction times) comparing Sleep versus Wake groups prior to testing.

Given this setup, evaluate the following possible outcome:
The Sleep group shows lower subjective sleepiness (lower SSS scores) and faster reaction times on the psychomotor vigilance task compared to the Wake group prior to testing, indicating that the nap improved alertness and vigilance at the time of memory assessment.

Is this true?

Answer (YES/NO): NO